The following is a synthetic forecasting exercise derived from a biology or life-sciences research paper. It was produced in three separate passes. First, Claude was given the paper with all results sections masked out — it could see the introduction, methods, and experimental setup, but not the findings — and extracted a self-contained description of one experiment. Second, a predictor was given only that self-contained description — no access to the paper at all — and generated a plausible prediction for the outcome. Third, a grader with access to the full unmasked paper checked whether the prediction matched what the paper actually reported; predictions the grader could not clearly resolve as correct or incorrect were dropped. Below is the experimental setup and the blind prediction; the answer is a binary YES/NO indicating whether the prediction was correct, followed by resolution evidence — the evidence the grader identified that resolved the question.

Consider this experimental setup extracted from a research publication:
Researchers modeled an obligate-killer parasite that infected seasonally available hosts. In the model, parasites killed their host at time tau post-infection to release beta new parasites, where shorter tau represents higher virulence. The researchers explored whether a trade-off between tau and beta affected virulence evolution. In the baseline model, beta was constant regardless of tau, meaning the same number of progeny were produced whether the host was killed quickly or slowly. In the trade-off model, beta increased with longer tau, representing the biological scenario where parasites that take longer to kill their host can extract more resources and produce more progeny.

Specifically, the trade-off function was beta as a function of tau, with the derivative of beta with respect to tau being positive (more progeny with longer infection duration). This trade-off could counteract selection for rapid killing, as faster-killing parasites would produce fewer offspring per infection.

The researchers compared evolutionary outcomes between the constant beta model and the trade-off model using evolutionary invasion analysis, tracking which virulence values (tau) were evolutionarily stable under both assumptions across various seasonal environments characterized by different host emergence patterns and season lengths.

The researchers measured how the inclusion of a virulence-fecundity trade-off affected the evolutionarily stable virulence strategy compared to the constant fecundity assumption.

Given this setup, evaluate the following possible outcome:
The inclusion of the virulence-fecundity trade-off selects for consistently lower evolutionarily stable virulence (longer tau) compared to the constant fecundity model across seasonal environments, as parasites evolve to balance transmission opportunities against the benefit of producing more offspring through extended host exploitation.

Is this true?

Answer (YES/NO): NO